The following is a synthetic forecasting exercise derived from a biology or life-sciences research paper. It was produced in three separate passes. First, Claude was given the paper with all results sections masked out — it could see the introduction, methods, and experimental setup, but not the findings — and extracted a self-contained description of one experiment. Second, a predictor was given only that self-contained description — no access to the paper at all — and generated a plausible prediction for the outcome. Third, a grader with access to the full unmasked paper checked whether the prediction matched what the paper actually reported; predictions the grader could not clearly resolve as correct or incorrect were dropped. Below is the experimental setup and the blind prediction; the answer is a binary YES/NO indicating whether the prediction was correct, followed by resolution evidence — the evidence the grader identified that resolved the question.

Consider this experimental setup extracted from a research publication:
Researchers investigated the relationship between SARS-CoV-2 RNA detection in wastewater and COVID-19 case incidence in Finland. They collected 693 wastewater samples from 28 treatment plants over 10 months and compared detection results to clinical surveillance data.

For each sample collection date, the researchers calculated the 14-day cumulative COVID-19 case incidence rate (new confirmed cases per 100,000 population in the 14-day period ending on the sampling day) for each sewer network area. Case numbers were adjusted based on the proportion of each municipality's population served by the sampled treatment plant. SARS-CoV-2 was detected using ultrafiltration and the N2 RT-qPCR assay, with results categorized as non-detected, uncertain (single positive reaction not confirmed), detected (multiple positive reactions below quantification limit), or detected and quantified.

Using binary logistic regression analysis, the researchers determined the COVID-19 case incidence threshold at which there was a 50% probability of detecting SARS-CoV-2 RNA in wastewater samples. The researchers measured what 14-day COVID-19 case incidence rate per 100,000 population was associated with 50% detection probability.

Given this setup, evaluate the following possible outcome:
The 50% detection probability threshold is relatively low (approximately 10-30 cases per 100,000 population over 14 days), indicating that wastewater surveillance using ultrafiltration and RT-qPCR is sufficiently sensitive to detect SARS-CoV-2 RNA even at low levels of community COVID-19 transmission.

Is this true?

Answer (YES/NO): NO